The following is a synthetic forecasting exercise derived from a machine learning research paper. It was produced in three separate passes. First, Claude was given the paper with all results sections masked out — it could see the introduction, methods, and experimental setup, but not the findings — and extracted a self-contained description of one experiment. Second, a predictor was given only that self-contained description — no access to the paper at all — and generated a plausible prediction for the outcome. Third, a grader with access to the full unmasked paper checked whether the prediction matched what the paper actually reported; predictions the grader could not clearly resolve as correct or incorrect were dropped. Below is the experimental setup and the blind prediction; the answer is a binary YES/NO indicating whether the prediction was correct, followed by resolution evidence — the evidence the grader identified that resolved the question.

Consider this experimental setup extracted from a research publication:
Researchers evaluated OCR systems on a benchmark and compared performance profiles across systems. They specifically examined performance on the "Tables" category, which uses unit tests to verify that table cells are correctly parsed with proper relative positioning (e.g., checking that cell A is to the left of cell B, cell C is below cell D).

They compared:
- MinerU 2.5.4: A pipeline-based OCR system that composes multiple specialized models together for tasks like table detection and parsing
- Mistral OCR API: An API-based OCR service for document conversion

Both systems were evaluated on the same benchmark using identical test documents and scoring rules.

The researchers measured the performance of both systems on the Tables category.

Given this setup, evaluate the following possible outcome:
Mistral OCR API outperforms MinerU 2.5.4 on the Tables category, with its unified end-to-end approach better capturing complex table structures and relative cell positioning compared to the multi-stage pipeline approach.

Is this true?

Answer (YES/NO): NO